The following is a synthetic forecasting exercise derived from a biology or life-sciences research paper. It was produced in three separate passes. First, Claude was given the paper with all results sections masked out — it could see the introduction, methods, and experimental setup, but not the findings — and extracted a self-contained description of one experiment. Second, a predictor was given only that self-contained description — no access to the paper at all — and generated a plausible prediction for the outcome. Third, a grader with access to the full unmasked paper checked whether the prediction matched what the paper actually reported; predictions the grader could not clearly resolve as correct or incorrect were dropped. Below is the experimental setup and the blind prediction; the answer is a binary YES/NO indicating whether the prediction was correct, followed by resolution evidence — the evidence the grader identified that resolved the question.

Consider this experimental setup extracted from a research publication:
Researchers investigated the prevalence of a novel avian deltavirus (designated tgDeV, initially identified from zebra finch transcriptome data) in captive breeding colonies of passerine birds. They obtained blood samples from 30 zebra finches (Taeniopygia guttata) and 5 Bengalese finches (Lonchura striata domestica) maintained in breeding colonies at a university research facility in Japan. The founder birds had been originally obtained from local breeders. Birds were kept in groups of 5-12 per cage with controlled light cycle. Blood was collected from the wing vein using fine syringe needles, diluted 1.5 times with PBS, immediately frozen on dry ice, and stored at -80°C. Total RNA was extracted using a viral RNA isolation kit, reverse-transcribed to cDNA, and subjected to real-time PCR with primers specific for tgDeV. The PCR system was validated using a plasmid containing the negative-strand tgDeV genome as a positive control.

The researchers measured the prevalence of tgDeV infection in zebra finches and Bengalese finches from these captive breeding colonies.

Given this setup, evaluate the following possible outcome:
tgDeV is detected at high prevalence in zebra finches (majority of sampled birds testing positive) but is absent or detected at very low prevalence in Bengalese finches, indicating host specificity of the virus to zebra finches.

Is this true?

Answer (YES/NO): NO